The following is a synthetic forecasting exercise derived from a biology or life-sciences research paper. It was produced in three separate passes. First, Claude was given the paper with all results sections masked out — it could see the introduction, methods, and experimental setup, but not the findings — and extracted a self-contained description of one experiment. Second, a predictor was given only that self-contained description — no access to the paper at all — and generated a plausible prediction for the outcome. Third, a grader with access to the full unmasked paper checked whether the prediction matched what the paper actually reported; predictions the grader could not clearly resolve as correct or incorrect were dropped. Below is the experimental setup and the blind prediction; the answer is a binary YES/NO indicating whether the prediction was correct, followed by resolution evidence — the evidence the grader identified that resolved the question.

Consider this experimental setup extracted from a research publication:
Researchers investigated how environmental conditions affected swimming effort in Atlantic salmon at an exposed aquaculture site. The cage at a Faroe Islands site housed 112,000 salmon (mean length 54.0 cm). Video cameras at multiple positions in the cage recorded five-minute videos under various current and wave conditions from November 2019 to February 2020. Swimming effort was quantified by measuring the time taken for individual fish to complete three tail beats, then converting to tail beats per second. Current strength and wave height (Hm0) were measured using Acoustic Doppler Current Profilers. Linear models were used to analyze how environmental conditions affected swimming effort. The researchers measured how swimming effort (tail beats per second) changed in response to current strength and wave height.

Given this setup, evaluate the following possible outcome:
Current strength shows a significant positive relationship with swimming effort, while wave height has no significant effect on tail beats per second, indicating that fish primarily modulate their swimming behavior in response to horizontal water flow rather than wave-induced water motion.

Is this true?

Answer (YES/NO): NO